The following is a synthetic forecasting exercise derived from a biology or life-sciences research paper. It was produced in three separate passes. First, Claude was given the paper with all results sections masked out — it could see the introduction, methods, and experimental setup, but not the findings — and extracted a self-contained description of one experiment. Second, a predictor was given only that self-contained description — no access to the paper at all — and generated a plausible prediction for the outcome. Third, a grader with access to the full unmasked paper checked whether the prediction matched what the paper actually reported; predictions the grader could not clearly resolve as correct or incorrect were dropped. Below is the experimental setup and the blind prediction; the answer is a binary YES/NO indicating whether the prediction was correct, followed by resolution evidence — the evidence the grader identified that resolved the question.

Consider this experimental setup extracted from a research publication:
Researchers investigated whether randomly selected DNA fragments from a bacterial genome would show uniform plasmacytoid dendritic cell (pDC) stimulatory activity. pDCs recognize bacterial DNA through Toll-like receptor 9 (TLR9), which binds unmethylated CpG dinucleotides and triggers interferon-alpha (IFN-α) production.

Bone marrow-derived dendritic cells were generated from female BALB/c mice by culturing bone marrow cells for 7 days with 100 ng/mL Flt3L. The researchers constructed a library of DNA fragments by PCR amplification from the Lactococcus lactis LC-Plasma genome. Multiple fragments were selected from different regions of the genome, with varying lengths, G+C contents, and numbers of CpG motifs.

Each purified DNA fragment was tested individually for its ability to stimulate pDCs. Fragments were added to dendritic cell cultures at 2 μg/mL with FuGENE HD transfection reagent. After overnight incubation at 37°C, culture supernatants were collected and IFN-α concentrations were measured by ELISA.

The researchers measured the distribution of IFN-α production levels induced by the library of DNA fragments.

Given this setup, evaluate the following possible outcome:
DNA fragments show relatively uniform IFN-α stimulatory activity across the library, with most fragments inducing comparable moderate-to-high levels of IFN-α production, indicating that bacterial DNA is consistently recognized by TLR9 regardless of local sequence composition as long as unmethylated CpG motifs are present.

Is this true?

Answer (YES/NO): NO